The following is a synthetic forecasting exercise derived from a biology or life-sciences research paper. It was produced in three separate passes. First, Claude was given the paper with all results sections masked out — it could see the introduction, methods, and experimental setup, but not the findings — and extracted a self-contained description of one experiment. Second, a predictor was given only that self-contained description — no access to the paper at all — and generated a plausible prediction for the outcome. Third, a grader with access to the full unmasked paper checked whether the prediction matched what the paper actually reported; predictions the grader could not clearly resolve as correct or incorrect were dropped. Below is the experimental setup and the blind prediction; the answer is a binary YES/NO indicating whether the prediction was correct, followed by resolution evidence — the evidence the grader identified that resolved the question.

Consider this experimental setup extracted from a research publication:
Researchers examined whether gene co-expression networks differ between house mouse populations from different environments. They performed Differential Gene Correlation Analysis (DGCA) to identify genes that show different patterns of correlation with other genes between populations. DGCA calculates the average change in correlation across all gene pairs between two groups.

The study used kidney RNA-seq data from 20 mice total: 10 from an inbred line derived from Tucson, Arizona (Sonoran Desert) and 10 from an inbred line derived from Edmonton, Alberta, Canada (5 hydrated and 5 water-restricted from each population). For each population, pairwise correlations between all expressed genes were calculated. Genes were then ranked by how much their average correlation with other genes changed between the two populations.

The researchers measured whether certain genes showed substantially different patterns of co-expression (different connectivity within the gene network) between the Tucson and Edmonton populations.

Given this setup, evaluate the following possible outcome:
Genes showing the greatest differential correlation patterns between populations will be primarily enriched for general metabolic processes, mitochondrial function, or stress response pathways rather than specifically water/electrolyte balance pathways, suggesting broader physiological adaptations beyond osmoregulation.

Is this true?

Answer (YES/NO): NO